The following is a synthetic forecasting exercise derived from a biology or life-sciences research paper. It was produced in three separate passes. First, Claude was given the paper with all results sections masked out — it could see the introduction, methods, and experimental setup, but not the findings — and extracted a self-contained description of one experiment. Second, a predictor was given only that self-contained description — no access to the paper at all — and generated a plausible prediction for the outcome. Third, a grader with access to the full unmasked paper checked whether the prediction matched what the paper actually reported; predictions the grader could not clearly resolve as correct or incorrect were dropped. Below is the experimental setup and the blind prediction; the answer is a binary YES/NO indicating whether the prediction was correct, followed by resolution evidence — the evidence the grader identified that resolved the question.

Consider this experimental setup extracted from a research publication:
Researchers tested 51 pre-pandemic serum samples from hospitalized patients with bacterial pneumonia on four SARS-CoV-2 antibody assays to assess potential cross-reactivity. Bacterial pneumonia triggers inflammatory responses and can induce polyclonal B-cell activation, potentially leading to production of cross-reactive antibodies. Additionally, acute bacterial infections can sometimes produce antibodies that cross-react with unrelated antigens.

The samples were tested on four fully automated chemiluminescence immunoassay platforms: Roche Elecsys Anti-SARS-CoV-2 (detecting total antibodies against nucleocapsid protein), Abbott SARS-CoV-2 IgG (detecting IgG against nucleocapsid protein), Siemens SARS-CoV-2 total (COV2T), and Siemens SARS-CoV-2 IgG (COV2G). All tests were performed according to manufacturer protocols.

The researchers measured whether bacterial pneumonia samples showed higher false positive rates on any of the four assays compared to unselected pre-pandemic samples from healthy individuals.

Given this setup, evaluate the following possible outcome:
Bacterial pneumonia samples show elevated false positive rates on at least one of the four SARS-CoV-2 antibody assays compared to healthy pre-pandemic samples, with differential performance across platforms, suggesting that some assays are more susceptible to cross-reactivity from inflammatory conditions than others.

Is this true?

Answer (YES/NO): NO